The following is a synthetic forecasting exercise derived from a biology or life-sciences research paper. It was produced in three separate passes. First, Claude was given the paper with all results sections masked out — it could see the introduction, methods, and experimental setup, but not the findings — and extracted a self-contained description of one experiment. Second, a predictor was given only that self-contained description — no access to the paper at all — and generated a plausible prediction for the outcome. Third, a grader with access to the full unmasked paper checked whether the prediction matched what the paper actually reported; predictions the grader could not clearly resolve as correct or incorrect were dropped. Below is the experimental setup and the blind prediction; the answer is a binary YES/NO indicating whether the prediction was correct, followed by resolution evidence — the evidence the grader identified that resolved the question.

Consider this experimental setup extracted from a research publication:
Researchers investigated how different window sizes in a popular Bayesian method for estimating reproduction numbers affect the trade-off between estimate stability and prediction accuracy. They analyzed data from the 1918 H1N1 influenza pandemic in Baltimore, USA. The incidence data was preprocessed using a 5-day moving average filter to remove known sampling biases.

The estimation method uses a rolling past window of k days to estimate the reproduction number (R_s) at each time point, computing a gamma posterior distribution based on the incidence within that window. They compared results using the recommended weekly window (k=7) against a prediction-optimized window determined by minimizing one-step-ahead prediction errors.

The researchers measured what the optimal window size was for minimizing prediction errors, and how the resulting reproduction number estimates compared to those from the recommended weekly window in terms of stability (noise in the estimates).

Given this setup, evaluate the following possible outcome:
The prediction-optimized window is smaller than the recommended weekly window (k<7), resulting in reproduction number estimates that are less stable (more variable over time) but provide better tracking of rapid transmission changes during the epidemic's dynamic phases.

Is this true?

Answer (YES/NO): NO